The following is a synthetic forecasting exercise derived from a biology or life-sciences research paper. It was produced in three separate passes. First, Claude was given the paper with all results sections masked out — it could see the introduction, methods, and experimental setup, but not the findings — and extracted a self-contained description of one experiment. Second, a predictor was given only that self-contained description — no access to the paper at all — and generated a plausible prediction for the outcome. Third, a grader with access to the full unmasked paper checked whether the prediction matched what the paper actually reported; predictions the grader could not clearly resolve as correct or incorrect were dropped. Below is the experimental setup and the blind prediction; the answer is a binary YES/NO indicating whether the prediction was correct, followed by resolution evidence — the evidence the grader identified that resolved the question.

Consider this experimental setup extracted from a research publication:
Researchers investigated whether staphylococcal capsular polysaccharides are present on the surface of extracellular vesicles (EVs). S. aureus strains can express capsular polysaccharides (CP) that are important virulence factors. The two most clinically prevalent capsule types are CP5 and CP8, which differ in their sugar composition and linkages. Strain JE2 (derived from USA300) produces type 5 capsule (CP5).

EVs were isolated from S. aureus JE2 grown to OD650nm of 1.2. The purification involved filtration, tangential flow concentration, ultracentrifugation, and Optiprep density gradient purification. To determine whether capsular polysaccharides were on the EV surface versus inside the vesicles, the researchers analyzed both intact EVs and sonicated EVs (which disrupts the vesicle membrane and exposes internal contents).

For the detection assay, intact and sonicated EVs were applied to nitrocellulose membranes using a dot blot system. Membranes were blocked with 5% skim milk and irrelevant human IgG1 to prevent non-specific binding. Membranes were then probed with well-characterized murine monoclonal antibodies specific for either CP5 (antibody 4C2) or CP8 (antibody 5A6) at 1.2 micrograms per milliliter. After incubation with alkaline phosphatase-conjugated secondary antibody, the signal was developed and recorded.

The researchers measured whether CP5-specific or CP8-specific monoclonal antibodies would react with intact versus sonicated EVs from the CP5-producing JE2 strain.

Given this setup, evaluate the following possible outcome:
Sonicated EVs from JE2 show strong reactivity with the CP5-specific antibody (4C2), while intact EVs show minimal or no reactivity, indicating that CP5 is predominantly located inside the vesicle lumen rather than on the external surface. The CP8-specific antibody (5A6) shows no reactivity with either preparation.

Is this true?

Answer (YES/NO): YES